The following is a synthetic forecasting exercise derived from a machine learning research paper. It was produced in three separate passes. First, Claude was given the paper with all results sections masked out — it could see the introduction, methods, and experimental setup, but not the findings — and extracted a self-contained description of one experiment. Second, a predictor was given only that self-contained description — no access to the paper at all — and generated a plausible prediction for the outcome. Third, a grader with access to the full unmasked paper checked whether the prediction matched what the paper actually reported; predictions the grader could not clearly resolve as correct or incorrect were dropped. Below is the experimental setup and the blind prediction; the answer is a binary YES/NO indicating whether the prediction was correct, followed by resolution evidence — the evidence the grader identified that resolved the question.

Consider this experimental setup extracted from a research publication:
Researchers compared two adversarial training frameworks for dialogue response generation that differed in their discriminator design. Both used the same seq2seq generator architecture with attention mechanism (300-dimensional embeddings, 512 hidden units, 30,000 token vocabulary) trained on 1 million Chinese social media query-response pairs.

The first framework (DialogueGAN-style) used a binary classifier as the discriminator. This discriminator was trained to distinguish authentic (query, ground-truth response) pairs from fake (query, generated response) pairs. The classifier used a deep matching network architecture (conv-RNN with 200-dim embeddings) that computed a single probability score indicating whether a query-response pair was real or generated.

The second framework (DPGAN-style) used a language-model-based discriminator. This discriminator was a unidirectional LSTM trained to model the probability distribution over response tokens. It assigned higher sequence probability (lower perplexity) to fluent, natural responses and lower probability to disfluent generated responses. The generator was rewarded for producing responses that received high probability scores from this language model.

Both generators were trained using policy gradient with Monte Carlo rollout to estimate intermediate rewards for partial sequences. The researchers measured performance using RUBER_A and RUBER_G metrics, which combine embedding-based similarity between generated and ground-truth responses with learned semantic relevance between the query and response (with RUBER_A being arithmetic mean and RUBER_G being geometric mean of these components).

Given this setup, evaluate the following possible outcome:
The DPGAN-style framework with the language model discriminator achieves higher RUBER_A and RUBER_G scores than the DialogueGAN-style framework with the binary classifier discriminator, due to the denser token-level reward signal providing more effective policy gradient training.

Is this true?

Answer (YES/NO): YES